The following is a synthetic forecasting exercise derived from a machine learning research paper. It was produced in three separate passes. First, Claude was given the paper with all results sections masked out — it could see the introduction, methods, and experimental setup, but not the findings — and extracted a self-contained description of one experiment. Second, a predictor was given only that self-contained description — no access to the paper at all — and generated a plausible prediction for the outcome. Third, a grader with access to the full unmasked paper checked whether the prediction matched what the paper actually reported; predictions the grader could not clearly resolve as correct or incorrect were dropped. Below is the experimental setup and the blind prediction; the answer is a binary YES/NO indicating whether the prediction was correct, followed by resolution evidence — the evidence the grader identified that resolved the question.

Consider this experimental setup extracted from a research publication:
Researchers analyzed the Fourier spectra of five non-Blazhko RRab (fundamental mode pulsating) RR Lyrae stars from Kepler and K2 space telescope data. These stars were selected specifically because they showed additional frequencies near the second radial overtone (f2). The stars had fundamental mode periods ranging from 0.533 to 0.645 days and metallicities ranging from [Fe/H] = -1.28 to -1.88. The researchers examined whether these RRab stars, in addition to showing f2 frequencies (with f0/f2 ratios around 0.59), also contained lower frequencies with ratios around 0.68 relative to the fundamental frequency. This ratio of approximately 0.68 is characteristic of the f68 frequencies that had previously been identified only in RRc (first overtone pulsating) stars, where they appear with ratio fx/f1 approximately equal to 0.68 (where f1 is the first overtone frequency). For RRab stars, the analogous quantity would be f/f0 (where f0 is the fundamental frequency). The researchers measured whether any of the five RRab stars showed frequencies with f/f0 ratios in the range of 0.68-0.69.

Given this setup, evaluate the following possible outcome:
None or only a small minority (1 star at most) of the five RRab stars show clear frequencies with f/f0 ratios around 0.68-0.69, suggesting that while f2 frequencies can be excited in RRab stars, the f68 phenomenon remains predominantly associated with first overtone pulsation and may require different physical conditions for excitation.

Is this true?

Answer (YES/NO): NO